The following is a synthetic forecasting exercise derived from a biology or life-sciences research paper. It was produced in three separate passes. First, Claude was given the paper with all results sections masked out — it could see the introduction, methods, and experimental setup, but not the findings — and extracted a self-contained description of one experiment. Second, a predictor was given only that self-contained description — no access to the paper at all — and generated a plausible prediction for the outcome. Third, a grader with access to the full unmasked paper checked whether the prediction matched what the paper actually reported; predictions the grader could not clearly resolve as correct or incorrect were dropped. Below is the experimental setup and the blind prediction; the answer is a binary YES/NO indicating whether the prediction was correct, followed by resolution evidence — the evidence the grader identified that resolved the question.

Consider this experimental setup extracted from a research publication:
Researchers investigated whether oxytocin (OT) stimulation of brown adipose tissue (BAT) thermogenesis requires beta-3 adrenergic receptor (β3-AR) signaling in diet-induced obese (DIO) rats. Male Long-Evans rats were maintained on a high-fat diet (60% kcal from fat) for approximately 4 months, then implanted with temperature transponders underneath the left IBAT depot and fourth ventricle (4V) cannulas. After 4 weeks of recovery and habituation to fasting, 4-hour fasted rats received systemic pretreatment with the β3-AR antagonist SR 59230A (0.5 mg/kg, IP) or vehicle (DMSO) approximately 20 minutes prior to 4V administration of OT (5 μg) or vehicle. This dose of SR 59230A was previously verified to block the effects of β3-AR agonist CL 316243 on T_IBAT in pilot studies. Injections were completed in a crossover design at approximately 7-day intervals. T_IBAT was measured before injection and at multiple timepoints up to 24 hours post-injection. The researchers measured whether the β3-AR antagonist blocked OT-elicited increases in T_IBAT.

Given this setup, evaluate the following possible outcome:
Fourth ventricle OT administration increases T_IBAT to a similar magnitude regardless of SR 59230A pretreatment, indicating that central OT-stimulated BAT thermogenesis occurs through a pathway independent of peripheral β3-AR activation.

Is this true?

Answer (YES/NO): YES